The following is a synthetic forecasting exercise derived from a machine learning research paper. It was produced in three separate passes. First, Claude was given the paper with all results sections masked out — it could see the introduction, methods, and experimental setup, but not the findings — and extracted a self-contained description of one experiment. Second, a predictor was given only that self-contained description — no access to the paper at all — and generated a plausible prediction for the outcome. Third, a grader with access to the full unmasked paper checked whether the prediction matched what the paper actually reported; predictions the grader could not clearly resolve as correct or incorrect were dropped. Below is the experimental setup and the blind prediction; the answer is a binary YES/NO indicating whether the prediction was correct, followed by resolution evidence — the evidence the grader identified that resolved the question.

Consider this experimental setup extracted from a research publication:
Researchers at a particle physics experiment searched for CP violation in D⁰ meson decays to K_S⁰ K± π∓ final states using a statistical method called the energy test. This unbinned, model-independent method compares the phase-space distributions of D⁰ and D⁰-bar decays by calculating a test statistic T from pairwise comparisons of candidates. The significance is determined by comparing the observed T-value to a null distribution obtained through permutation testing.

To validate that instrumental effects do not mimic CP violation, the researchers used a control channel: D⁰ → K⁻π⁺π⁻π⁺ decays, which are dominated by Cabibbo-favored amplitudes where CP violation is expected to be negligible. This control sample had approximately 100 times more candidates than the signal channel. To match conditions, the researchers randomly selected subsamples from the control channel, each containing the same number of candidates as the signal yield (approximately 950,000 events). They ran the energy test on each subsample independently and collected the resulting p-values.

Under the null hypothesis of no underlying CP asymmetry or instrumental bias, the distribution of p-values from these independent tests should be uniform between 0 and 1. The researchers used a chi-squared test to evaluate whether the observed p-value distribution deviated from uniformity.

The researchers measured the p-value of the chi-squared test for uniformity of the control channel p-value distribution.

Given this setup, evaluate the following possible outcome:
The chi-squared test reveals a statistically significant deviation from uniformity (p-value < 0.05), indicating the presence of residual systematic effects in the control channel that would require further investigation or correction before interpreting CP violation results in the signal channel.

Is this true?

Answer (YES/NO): NO